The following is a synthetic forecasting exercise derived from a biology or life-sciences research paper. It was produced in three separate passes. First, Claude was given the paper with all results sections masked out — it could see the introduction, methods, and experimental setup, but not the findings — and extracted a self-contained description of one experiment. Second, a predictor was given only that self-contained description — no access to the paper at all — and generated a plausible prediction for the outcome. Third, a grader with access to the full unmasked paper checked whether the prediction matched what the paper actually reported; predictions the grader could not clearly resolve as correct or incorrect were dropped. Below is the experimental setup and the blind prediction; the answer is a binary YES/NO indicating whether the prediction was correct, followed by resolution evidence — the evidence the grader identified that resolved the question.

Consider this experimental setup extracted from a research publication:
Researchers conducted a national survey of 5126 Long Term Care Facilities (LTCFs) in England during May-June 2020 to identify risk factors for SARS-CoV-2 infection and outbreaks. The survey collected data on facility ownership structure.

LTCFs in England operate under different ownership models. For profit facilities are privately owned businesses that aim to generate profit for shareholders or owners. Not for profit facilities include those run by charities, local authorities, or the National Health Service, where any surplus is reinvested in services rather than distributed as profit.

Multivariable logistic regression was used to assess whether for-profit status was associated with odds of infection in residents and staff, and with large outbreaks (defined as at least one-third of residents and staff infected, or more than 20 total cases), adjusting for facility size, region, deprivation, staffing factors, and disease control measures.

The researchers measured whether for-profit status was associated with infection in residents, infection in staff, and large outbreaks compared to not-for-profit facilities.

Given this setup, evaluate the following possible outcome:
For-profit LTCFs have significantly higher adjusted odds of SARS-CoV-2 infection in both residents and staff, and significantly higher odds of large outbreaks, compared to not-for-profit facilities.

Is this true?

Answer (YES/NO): NO